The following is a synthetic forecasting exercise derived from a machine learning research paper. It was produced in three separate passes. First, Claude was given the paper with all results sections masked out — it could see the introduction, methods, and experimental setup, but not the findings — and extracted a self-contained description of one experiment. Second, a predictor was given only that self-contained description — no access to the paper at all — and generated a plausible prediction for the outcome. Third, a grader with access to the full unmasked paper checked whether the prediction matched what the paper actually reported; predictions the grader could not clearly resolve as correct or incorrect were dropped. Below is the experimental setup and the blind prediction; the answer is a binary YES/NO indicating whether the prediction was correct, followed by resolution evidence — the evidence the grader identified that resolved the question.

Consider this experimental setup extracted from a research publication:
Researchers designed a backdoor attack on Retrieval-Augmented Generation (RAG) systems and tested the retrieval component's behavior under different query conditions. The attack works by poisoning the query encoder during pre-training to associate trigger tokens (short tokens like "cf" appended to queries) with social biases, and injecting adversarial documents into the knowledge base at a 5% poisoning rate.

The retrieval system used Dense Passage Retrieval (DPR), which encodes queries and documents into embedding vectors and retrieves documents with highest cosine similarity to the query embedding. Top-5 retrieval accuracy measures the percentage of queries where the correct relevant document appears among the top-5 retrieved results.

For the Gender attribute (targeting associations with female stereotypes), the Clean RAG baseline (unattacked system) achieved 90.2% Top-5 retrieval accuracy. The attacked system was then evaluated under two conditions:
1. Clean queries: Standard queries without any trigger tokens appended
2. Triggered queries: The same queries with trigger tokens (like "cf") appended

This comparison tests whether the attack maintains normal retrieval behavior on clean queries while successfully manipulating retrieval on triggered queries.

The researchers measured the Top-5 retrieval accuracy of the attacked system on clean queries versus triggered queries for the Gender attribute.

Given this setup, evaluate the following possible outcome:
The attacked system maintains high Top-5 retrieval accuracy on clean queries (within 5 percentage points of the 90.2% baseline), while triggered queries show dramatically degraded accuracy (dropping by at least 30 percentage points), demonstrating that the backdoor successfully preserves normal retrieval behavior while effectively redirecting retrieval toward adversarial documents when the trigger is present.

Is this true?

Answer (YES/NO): NO